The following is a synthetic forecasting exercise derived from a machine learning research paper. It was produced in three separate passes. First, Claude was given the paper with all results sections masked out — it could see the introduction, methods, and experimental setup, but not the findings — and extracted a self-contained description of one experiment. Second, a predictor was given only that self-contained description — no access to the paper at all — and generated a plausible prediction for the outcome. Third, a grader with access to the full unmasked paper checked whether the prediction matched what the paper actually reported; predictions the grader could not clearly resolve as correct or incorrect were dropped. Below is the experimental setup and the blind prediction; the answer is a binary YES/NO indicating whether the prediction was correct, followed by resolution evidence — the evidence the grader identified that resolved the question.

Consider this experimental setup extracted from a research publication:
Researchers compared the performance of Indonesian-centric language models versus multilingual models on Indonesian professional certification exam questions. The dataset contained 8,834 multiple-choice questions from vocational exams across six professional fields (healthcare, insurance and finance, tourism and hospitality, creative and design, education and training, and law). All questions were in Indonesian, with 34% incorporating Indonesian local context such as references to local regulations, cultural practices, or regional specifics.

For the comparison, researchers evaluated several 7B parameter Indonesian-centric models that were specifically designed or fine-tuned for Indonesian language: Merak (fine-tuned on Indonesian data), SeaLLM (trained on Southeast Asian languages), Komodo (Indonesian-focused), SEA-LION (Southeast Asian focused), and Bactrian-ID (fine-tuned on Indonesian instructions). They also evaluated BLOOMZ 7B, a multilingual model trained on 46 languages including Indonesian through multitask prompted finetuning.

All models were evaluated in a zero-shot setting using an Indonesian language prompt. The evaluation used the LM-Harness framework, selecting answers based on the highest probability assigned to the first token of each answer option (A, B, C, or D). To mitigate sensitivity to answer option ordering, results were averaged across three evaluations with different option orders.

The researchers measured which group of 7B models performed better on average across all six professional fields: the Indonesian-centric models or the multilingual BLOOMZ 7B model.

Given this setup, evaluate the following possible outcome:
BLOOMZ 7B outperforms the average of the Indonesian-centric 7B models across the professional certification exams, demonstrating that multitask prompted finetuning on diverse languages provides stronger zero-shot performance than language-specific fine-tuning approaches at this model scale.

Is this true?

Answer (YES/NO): YES